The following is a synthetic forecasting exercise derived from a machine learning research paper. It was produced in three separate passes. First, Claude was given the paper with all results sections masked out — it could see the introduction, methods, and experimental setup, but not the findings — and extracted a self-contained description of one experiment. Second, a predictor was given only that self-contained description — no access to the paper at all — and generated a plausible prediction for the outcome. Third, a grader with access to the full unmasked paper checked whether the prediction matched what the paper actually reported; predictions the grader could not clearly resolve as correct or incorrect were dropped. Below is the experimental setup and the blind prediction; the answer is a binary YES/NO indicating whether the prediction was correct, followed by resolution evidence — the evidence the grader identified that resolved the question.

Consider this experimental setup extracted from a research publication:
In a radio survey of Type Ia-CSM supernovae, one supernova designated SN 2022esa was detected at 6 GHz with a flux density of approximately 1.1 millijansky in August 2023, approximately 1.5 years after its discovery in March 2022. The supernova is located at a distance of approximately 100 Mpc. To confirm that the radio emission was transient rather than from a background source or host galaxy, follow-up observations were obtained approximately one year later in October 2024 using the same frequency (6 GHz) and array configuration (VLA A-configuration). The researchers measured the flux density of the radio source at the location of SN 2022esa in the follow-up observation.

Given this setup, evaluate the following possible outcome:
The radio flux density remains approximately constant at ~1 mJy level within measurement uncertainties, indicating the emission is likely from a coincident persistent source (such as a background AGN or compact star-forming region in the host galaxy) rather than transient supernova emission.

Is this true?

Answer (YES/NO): NO